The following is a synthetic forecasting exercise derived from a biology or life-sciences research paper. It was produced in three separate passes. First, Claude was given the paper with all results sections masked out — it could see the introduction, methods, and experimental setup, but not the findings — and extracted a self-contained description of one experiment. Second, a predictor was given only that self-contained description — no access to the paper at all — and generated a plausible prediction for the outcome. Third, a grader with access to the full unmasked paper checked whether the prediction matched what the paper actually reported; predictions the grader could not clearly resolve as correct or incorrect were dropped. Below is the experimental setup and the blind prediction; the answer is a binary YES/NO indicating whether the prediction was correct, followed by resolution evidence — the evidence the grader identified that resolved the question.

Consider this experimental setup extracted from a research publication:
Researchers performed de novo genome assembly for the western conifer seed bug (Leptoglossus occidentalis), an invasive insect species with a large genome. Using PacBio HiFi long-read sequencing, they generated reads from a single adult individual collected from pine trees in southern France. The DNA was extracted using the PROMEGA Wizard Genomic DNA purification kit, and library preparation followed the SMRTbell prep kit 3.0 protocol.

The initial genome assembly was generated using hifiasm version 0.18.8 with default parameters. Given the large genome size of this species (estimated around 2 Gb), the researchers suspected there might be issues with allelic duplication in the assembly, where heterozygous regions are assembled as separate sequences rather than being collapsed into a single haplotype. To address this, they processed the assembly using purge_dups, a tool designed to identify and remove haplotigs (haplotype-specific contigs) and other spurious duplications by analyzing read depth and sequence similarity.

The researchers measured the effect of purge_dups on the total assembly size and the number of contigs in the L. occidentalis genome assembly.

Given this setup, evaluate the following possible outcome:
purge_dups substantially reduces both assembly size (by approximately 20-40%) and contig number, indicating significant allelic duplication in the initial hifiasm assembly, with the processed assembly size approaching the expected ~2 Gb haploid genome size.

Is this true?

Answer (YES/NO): NO